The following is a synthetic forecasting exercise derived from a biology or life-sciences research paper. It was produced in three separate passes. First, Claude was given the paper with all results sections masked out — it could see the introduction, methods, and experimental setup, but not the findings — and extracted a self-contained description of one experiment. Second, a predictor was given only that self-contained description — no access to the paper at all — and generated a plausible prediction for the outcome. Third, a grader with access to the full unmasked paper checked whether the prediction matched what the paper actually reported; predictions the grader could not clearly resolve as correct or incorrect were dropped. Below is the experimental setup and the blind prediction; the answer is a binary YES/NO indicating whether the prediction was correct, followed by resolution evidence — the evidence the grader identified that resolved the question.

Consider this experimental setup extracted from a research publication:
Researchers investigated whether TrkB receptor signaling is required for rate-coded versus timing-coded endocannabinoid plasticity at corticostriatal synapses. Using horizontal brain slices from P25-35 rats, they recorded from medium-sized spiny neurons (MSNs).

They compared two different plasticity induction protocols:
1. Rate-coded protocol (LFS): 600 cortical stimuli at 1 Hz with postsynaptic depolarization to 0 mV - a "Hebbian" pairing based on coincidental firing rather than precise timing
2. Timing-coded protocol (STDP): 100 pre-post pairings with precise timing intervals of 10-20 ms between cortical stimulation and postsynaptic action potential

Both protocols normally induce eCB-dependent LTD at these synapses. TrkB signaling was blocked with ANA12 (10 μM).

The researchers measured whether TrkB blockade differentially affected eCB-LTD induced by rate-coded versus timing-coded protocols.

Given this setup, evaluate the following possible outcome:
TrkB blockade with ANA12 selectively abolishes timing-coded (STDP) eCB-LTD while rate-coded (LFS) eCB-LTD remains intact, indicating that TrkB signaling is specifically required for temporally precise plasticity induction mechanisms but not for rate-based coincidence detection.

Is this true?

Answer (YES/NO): NO